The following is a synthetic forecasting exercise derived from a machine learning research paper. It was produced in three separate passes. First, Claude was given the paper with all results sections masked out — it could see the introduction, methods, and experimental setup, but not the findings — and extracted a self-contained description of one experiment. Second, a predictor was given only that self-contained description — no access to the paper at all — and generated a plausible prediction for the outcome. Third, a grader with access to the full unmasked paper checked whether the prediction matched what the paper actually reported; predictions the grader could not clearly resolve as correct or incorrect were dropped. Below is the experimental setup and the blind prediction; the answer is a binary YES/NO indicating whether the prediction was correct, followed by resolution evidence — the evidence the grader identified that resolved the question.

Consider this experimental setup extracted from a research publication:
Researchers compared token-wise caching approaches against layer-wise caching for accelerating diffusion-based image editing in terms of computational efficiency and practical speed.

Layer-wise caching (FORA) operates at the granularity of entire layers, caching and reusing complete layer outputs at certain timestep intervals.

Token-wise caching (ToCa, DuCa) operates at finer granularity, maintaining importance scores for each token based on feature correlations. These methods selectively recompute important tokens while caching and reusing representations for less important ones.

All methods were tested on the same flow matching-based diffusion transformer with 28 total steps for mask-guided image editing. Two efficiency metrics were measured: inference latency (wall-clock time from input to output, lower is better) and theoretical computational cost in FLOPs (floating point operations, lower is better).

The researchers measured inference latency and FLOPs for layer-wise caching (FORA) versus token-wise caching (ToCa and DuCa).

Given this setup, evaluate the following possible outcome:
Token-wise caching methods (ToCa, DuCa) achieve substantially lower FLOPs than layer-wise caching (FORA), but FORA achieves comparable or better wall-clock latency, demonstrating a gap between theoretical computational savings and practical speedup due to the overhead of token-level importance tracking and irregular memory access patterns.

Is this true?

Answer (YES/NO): NO